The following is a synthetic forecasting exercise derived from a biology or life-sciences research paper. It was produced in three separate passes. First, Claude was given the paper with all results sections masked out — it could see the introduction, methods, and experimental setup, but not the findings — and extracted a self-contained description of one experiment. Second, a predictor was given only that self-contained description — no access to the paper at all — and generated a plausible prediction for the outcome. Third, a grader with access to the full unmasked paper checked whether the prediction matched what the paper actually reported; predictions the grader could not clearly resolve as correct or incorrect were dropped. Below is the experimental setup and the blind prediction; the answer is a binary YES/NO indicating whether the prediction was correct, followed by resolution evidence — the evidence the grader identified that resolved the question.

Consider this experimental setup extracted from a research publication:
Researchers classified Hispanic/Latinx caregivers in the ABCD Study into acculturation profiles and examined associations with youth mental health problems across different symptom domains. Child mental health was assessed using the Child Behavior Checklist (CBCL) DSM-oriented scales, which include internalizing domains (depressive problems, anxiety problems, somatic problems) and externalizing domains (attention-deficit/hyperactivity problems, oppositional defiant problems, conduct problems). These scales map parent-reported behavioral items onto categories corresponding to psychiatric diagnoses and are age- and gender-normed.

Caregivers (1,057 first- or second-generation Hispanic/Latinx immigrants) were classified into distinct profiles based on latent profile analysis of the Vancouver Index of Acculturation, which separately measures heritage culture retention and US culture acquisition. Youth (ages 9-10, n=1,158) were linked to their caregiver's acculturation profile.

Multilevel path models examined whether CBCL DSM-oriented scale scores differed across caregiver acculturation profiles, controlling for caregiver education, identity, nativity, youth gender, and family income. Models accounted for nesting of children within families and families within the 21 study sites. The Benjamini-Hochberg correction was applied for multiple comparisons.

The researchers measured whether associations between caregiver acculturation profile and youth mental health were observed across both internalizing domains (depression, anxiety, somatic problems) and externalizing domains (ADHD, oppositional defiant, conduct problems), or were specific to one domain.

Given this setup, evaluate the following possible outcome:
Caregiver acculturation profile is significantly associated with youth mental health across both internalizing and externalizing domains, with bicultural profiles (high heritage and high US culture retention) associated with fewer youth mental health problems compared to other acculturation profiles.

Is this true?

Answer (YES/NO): NO